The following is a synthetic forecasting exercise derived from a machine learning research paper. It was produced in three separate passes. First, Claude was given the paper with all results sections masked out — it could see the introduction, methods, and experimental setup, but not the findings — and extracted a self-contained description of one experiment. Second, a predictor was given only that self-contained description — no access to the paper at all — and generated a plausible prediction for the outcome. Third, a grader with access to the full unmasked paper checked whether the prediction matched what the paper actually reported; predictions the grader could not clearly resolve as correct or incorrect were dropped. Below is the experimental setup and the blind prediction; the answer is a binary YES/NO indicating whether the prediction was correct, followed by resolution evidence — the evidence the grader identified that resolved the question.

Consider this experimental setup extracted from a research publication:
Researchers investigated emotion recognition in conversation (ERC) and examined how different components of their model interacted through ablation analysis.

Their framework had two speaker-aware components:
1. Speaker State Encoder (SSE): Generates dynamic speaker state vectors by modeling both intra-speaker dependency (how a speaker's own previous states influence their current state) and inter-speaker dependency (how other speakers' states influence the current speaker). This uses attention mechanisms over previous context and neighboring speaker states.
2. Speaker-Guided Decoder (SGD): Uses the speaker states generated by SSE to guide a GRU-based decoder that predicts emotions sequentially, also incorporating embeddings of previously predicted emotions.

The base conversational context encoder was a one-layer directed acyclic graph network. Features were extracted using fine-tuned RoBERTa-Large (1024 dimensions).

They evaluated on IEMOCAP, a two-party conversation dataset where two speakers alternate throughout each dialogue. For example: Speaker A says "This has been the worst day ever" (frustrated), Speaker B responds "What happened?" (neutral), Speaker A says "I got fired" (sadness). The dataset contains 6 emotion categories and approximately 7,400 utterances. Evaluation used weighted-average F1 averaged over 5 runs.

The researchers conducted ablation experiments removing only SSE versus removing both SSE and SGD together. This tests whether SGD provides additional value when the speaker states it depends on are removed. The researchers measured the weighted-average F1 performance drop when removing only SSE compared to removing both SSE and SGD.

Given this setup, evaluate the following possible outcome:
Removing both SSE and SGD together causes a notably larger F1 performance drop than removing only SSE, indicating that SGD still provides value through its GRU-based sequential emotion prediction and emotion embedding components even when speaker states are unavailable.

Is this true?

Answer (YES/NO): NO